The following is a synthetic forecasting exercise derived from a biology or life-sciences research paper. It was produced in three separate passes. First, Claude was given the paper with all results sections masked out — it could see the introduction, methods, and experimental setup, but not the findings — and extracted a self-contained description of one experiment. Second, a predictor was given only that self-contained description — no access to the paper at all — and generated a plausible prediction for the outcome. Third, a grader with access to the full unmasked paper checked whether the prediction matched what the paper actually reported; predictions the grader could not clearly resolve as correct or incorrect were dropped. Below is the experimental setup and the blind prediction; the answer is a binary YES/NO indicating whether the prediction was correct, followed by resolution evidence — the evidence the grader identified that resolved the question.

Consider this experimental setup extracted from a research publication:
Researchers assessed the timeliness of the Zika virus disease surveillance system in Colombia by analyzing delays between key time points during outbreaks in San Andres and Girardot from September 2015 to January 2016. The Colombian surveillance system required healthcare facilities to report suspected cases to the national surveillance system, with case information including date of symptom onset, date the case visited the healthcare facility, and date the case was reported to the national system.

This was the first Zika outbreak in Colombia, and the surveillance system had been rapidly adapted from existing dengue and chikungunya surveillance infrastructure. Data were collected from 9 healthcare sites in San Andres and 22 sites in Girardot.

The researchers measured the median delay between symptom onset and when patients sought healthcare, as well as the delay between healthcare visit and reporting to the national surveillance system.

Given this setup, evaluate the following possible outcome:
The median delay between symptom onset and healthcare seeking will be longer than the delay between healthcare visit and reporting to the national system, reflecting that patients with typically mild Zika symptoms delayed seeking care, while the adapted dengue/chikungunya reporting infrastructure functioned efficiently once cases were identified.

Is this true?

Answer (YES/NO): YES